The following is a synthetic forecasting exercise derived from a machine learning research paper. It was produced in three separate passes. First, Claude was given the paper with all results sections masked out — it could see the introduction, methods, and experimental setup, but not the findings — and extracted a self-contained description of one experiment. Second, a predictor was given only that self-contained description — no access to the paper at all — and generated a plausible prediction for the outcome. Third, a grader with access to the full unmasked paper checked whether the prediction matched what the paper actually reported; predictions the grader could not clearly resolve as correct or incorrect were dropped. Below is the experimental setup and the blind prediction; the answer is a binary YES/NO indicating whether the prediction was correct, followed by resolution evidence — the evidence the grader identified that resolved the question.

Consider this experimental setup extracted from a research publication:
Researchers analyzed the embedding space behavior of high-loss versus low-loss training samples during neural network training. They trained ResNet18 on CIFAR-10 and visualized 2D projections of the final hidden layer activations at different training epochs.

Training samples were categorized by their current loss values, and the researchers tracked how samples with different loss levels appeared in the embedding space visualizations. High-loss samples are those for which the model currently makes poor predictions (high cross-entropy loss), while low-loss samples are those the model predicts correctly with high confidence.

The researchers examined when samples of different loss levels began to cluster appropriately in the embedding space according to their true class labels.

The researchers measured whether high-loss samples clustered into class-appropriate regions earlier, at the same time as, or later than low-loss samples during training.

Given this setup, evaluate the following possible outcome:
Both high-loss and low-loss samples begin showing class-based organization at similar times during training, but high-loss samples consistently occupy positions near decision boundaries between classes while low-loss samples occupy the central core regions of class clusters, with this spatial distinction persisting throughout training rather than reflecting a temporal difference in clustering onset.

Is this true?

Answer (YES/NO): NO